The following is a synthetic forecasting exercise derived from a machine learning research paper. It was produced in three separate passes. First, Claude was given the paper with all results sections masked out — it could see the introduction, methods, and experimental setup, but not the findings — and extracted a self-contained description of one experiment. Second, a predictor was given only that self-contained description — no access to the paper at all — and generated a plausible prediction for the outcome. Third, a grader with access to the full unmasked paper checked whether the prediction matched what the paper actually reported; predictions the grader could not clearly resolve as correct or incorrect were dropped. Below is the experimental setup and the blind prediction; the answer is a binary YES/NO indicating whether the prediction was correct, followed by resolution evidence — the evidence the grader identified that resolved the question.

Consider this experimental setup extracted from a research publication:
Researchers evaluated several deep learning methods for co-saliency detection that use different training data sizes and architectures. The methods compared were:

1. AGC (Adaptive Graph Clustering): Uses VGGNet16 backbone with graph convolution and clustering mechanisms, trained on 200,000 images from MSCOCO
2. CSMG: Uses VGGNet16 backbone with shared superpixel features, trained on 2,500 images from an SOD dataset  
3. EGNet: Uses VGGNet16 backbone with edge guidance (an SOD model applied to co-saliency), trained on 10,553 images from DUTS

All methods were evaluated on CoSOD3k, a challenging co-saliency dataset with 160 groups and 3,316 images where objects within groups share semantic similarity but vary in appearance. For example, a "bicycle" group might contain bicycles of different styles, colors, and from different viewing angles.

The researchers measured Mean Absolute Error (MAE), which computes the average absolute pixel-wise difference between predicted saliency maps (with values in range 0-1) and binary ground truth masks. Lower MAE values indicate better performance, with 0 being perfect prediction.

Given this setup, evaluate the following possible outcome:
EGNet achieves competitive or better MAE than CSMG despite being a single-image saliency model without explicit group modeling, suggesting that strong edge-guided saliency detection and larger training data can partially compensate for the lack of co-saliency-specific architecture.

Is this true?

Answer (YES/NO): YES